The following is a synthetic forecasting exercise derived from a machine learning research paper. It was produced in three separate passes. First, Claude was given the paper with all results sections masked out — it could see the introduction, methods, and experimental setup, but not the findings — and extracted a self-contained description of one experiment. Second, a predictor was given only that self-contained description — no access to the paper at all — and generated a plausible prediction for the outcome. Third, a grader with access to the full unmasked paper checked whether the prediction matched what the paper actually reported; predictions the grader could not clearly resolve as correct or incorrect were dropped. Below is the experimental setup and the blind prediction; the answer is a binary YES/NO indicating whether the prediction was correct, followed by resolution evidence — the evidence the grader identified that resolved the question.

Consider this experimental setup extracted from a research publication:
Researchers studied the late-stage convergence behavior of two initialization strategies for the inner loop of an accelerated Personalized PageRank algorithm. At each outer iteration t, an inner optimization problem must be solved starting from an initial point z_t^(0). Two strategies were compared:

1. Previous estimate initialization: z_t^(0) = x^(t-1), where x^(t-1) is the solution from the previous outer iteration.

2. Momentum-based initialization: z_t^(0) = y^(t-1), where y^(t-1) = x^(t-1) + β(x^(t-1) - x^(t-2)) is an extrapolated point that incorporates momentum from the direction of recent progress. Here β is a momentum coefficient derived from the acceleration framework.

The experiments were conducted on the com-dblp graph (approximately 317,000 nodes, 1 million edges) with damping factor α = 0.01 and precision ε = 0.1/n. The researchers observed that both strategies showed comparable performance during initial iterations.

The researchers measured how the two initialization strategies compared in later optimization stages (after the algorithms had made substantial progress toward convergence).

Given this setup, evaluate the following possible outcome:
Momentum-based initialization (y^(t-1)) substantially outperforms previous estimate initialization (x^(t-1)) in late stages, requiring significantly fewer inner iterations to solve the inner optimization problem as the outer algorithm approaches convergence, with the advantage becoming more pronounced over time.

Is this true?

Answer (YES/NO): YES